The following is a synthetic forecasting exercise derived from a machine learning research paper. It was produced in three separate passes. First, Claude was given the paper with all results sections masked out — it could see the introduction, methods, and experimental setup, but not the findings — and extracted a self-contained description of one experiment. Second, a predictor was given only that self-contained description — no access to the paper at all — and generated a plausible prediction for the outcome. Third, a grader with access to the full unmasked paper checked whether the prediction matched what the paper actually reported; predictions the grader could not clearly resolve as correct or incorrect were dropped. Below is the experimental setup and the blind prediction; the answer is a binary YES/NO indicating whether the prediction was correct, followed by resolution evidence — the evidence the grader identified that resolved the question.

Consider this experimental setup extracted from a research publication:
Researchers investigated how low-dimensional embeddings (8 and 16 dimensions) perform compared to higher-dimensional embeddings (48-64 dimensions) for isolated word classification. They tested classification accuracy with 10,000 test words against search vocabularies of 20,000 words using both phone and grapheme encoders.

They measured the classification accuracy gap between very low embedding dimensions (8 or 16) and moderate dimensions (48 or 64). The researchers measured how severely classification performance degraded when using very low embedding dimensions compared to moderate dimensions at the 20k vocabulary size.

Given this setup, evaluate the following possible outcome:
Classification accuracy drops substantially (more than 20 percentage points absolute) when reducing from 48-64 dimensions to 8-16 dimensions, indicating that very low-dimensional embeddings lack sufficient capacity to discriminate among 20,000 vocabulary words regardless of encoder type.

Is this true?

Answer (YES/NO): NO